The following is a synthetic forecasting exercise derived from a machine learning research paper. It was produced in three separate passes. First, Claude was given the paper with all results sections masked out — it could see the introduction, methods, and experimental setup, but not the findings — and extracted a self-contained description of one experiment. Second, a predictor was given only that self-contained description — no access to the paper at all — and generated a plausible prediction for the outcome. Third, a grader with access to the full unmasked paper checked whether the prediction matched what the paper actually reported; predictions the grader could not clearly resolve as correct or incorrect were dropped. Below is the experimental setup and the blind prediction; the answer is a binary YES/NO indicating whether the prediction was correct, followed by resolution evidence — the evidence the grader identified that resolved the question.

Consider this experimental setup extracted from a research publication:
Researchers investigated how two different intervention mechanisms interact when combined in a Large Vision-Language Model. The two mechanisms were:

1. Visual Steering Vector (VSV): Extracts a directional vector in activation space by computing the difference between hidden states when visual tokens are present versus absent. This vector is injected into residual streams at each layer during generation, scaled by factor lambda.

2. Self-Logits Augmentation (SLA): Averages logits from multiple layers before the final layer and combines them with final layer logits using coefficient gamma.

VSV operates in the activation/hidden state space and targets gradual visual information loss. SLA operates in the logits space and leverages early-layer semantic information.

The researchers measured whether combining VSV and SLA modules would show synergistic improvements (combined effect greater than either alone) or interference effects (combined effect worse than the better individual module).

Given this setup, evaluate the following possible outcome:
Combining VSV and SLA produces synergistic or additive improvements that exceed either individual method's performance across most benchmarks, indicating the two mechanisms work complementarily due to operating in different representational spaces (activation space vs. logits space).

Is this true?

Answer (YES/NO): YES